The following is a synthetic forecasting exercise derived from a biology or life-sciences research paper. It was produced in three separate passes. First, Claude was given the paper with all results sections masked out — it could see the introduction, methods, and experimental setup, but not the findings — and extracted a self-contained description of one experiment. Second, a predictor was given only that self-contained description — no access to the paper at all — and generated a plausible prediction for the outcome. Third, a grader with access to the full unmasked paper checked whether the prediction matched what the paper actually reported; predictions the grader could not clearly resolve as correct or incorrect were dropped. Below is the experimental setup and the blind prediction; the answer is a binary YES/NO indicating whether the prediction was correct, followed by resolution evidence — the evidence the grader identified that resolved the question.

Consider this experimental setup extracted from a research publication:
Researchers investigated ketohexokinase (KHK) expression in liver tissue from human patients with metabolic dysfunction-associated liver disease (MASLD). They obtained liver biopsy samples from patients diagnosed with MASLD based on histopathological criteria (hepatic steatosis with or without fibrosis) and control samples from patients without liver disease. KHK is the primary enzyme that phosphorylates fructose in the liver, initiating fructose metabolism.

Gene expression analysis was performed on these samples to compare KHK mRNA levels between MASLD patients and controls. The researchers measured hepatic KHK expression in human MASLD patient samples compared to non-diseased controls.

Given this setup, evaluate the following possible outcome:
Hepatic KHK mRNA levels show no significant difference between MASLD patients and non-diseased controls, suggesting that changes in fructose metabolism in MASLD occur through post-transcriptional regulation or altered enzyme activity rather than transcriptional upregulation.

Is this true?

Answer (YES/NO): NO